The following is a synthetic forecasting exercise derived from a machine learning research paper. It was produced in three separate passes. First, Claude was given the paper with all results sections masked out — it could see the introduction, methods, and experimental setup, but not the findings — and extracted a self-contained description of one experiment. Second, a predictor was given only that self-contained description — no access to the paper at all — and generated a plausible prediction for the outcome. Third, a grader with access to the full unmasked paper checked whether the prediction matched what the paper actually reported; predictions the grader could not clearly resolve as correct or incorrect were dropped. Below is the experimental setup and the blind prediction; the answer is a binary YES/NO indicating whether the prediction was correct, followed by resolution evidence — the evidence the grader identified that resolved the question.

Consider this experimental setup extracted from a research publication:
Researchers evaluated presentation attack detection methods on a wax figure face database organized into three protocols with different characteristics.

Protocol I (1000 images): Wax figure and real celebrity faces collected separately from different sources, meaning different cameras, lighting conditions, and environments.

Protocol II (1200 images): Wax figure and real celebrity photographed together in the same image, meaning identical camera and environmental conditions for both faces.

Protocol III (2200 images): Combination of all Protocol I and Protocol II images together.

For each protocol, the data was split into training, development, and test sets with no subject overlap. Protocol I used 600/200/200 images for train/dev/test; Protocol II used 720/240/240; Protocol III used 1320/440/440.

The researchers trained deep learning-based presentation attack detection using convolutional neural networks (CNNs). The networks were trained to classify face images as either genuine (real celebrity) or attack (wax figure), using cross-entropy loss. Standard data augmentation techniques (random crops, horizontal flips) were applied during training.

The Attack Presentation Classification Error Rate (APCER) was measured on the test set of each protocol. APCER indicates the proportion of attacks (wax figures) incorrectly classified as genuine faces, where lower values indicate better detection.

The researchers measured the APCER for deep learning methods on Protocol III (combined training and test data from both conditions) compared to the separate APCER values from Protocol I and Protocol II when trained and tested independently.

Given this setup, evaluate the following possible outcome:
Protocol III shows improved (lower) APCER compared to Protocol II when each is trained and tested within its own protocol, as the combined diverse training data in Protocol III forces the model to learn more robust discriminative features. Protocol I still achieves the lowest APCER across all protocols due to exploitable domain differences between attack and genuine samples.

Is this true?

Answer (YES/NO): NO